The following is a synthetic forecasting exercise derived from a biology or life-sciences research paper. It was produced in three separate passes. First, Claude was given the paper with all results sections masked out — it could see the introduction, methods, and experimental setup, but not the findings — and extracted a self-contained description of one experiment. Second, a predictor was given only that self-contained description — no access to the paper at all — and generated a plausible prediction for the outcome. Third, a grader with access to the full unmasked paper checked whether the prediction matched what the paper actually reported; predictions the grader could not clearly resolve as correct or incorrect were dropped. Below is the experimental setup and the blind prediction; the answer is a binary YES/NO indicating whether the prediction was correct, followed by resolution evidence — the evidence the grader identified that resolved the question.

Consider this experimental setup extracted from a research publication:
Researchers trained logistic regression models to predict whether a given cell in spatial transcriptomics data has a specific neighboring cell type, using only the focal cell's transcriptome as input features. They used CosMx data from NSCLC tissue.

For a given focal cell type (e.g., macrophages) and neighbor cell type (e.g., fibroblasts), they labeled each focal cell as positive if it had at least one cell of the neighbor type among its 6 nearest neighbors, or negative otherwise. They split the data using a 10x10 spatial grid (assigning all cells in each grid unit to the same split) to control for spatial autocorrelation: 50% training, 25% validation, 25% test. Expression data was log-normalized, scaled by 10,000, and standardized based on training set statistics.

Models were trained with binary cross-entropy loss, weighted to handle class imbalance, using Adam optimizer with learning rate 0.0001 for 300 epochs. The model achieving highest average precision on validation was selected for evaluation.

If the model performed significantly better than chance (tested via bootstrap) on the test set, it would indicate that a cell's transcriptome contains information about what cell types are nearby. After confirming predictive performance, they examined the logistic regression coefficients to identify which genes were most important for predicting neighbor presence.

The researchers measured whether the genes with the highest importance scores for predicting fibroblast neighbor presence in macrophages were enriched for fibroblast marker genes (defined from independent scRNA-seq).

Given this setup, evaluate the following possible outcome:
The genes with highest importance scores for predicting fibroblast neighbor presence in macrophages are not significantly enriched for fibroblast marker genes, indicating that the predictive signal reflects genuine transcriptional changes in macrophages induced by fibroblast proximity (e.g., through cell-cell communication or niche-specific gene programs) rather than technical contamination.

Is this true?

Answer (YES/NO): NO